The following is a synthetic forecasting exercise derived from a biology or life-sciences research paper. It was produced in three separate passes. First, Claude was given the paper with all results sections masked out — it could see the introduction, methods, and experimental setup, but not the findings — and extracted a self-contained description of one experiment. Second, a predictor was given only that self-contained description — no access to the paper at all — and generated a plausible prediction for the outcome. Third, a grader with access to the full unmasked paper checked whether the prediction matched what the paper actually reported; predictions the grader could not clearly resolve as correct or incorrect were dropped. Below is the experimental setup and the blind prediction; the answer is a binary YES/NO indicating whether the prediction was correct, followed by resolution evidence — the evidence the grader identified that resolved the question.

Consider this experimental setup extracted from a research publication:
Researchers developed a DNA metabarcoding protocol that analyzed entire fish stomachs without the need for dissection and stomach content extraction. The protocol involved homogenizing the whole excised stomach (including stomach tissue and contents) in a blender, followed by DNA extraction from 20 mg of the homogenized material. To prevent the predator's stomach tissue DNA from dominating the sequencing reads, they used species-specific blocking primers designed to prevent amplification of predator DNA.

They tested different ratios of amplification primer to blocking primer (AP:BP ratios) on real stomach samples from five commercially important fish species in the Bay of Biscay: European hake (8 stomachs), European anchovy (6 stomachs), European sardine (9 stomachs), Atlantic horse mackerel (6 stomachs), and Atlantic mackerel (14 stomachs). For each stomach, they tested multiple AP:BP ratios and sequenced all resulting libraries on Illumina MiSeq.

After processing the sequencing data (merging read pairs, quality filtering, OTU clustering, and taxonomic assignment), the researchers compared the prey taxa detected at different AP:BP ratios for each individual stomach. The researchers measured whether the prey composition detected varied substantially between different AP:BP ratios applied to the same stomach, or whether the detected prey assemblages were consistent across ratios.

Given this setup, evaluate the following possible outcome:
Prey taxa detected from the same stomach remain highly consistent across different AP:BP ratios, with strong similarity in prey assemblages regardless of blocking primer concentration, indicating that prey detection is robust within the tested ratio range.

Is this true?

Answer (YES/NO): YES